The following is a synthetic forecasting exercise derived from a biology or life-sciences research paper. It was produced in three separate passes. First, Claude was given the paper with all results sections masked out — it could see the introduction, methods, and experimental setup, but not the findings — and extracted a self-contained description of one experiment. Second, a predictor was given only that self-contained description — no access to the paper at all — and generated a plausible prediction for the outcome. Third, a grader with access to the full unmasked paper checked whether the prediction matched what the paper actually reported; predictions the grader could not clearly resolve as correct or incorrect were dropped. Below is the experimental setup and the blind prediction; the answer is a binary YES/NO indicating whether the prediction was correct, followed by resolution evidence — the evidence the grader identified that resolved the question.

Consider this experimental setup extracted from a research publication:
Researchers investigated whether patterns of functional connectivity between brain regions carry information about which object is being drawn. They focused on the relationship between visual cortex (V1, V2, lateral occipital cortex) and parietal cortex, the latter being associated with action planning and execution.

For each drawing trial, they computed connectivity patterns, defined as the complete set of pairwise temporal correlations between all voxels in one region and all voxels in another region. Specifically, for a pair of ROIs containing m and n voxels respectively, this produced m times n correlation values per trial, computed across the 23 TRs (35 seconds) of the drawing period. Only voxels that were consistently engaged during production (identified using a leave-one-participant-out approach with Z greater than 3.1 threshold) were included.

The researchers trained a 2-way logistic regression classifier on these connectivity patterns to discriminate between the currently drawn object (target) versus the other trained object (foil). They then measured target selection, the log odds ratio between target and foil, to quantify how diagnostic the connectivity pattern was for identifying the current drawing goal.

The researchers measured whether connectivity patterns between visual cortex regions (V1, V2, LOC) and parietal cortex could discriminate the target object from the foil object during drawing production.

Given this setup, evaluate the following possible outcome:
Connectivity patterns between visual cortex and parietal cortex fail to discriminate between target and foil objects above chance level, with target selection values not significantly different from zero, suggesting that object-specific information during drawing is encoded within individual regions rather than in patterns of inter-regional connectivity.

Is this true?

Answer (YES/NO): NO